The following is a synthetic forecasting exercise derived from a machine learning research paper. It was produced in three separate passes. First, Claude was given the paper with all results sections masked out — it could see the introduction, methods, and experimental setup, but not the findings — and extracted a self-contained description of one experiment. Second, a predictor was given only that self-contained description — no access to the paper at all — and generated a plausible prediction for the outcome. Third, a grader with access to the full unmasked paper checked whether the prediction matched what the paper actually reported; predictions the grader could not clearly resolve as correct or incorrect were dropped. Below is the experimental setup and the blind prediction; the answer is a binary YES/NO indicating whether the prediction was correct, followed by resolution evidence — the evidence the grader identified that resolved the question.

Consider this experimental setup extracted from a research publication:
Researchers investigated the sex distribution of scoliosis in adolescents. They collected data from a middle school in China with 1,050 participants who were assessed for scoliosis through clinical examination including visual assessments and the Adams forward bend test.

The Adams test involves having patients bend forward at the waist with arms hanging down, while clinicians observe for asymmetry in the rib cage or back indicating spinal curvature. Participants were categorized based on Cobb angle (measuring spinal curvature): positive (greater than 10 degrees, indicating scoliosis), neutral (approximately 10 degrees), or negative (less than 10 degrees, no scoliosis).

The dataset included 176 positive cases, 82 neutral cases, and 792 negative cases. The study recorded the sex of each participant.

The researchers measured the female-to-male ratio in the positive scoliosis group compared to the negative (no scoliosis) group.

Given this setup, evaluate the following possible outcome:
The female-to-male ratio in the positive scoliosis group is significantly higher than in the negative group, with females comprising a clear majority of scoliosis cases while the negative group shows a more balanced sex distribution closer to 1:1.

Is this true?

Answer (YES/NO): NO